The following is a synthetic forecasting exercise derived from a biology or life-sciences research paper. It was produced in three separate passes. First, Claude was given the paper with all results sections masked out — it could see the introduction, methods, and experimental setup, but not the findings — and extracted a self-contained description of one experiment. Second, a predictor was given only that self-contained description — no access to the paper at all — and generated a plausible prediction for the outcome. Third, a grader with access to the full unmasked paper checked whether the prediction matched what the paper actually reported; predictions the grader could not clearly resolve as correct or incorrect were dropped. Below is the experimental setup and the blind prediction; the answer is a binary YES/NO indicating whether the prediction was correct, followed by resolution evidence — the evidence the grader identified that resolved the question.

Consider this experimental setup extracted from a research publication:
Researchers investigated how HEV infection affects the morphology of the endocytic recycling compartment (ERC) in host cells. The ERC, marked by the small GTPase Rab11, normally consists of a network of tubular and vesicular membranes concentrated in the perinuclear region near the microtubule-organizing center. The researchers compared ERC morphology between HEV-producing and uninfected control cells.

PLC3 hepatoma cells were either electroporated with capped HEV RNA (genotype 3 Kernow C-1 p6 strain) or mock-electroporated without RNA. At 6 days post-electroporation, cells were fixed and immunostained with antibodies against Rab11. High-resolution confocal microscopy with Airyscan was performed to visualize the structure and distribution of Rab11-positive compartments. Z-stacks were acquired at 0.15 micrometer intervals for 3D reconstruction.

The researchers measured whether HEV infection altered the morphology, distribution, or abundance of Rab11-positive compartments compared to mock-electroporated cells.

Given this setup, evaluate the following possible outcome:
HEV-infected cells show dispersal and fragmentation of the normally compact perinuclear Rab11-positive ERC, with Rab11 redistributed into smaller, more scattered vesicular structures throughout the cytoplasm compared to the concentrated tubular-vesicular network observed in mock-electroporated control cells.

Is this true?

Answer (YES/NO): NO